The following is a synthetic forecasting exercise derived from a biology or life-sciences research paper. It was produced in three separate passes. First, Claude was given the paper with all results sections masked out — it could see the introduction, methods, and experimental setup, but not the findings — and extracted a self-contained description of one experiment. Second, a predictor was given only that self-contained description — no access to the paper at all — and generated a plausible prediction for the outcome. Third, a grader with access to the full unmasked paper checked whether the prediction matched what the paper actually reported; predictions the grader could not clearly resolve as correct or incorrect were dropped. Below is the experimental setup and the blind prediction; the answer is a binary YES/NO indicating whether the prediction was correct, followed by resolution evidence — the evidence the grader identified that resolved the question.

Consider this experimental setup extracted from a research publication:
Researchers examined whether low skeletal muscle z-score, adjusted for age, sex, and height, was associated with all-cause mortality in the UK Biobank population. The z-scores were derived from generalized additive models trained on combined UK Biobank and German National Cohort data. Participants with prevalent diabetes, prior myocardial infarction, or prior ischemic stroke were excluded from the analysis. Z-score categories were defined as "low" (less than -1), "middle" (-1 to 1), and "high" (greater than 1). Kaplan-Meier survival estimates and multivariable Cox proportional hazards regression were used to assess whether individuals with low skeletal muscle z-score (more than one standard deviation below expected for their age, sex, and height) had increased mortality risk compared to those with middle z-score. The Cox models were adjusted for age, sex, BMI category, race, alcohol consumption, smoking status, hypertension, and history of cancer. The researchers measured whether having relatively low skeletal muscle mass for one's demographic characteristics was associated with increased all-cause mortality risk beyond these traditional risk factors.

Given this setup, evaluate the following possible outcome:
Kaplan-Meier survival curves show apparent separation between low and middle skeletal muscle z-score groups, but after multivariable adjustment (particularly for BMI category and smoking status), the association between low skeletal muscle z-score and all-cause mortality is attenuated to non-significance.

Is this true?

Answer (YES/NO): NO